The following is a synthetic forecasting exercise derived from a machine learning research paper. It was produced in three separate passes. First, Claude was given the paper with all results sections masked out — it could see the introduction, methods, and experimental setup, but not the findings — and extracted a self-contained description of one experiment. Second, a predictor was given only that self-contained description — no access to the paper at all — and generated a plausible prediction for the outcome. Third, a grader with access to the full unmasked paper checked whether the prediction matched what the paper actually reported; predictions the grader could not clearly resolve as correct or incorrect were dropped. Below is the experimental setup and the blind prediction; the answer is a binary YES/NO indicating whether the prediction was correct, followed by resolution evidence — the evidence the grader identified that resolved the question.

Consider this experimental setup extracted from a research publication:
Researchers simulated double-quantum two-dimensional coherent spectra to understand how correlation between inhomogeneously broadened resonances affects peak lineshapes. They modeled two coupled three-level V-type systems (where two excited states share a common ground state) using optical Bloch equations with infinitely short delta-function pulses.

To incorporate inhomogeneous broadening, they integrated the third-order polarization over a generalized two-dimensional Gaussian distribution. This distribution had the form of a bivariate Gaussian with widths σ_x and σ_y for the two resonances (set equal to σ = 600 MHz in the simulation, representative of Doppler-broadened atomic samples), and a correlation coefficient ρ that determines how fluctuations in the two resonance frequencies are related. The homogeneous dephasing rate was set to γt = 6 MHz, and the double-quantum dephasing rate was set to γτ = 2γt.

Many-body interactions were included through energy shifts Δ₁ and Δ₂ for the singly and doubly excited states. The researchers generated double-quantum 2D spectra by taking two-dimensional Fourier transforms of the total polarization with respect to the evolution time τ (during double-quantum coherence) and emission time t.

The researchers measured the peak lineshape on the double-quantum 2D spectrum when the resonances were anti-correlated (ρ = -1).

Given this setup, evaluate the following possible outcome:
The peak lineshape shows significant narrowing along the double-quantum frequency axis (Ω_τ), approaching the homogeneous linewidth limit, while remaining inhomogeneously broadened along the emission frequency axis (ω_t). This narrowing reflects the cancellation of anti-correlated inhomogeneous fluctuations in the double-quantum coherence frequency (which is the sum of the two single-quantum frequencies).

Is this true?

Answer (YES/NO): NO